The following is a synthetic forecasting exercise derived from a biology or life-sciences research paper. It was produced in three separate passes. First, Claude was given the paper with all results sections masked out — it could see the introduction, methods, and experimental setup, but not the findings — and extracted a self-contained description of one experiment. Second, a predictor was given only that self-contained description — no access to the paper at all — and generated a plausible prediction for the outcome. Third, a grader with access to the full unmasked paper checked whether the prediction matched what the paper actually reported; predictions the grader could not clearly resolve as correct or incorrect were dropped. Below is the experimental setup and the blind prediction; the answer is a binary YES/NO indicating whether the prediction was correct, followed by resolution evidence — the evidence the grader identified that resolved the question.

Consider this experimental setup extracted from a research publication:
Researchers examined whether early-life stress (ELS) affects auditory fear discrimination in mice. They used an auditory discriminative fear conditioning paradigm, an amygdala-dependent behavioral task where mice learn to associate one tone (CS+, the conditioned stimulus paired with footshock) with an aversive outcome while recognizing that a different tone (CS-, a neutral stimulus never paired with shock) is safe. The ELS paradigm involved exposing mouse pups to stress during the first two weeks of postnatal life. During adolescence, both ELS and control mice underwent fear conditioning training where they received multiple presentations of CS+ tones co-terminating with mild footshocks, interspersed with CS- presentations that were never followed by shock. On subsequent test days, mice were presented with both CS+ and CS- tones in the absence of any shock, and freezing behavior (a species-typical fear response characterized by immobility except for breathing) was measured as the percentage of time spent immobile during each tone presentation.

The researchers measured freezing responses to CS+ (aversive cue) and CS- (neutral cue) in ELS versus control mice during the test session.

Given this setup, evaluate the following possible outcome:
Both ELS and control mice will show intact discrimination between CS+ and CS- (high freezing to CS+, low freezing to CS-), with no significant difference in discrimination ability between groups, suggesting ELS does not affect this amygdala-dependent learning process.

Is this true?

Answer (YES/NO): NO